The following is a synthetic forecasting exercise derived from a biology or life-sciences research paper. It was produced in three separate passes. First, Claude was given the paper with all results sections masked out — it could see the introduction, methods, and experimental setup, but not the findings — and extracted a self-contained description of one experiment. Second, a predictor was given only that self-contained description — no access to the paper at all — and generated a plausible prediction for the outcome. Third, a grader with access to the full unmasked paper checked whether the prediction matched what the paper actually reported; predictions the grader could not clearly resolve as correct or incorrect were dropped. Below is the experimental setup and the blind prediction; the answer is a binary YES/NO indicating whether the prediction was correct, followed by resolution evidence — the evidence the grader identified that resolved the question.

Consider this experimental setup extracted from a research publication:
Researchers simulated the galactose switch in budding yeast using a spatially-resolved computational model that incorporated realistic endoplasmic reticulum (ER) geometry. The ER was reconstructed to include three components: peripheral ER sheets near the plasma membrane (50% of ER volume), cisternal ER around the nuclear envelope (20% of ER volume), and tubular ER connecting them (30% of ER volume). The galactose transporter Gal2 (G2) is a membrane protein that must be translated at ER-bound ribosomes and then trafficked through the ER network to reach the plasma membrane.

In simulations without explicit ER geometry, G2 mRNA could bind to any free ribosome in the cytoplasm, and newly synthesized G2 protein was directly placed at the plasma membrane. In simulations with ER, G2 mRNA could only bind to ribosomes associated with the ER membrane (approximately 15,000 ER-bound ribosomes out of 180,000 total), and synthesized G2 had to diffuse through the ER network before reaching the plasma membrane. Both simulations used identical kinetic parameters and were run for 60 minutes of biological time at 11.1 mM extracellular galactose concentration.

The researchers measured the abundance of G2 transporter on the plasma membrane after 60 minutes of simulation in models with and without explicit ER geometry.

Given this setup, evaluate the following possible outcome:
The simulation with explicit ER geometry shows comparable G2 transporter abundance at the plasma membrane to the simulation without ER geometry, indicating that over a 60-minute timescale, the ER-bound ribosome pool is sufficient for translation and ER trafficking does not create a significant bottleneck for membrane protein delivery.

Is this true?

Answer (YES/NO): NO